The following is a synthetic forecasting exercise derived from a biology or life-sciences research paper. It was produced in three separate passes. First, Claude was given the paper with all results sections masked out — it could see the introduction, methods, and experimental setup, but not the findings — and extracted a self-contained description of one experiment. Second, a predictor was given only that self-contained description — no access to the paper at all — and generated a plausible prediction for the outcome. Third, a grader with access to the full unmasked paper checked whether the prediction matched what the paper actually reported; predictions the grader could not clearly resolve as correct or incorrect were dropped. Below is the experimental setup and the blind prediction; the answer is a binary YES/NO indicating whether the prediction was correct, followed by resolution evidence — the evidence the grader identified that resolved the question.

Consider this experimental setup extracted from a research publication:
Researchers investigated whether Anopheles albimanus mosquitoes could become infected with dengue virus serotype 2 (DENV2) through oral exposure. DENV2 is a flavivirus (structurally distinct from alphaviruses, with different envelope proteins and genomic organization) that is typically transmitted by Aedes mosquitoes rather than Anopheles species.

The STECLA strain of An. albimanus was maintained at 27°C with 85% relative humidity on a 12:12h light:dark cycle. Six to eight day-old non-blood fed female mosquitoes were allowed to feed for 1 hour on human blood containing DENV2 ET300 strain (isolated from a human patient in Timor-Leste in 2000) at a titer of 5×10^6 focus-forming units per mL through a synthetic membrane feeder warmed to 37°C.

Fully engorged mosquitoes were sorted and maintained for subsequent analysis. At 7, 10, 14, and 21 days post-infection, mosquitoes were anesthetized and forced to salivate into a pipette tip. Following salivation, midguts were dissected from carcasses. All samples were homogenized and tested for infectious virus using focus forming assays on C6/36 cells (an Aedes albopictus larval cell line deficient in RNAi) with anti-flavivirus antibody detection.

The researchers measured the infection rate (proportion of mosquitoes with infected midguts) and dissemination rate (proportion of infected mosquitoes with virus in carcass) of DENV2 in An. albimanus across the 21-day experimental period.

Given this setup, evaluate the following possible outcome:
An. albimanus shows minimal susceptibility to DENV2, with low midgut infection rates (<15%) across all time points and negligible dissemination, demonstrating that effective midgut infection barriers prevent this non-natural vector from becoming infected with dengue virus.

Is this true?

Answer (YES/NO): NO